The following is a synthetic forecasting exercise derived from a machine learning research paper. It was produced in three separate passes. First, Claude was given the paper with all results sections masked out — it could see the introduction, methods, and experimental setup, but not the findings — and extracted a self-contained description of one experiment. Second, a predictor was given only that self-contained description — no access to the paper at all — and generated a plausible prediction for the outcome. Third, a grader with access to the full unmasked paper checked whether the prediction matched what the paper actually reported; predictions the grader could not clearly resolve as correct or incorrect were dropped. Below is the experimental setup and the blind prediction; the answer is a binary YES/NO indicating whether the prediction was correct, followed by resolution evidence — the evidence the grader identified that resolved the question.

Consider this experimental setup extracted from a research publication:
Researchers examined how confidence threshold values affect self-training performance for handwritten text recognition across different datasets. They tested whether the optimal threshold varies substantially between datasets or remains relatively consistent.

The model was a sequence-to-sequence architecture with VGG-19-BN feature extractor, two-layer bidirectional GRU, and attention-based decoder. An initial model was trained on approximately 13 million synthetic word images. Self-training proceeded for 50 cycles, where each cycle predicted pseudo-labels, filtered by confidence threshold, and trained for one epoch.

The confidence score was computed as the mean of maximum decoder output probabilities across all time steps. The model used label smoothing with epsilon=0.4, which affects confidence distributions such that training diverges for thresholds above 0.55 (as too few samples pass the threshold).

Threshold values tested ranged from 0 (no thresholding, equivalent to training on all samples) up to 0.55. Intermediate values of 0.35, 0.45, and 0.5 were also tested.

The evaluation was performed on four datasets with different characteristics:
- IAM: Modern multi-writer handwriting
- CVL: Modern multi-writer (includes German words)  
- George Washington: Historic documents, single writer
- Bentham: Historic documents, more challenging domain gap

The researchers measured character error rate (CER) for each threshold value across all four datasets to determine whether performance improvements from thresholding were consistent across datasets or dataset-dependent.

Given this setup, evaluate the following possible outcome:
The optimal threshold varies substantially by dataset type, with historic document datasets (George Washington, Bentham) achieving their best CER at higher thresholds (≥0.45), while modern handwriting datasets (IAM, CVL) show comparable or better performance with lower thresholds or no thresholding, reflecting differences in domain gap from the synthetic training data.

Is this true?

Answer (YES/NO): NO